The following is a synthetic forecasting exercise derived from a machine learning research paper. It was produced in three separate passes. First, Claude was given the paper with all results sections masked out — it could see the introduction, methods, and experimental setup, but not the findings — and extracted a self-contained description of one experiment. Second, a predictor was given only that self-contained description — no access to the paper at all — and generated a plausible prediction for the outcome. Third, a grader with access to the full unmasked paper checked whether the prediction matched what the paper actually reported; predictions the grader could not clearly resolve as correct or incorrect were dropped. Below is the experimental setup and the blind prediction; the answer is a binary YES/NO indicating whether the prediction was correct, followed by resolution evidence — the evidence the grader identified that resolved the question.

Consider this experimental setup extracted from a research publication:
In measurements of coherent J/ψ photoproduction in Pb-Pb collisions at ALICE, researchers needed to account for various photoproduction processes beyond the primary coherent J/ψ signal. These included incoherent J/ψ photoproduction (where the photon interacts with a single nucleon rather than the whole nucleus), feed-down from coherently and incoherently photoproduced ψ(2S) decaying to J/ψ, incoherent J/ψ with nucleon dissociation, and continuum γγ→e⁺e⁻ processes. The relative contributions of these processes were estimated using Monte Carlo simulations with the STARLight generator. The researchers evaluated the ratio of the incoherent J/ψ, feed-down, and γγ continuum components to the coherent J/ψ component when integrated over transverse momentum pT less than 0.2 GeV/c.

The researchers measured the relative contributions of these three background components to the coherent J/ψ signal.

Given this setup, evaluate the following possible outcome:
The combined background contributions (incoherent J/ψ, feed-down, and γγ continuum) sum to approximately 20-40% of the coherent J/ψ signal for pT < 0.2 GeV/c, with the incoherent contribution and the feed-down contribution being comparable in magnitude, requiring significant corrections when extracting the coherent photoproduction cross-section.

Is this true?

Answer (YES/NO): NO